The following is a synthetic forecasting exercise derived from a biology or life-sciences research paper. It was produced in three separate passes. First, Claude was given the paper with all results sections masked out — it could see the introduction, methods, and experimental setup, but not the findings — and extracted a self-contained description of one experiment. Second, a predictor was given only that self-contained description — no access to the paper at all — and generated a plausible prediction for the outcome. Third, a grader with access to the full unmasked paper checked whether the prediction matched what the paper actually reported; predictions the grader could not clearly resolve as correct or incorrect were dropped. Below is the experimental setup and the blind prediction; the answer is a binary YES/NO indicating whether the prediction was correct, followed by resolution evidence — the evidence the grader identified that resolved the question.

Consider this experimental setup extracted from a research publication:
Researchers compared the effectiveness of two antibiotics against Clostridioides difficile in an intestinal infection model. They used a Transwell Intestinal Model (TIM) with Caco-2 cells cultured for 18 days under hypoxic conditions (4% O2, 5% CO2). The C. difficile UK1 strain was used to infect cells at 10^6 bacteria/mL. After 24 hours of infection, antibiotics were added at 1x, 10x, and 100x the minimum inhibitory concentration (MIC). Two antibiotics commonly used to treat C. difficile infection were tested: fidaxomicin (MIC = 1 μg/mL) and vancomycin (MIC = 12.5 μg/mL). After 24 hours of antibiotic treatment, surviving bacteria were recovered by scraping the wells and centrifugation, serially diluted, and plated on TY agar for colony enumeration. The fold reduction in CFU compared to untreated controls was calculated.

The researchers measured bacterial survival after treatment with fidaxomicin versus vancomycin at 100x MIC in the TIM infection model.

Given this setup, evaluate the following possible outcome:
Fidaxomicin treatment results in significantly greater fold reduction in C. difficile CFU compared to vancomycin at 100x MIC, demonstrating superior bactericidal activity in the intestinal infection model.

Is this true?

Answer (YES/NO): YES